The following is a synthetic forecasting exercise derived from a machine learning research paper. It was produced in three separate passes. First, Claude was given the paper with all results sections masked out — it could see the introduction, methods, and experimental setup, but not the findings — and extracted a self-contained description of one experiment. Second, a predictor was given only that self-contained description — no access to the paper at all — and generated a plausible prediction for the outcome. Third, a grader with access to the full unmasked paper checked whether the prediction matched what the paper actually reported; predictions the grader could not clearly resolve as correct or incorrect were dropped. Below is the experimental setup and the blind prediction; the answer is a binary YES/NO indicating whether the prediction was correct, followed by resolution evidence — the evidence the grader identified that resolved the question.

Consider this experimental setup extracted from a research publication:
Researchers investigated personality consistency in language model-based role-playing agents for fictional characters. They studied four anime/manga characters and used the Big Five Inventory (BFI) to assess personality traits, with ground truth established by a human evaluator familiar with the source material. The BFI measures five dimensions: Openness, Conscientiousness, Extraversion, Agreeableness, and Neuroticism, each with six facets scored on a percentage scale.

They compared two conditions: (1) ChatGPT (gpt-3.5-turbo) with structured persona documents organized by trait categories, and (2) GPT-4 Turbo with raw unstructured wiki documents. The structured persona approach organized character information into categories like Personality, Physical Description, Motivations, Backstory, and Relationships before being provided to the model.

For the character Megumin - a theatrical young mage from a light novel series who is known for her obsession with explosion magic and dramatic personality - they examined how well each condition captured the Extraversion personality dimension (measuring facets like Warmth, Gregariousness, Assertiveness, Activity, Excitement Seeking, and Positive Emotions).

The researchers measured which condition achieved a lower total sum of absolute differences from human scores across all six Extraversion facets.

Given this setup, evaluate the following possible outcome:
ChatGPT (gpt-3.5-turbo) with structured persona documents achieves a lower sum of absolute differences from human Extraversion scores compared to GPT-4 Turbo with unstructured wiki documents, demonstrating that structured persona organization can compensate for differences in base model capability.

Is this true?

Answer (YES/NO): NO